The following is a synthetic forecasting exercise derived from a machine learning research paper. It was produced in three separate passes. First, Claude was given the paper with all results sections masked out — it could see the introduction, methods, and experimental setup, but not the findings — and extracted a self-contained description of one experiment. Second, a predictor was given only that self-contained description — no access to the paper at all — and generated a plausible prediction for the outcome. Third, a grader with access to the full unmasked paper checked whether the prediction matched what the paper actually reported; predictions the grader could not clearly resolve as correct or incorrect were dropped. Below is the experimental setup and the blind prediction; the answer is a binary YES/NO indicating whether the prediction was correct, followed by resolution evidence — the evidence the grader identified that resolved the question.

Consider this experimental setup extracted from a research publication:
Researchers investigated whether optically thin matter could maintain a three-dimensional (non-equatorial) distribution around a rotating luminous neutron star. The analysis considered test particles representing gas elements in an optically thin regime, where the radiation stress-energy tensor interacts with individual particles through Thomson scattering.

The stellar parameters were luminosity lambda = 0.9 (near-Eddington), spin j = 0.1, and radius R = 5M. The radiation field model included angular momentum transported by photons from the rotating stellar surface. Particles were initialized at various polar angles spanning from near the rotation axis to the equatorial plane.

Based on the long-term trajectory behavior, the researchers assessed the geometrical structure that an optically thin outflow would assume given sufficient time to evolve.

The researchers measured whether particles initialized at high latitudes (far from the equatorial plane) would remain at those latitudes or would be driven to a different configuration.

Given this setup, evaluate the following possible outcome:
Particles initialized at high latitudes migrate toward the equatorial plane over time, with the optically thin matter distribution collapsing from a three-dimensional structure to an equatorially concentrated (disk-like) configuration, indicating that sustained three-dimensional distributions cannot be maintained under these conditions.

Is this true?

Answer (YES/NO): YES